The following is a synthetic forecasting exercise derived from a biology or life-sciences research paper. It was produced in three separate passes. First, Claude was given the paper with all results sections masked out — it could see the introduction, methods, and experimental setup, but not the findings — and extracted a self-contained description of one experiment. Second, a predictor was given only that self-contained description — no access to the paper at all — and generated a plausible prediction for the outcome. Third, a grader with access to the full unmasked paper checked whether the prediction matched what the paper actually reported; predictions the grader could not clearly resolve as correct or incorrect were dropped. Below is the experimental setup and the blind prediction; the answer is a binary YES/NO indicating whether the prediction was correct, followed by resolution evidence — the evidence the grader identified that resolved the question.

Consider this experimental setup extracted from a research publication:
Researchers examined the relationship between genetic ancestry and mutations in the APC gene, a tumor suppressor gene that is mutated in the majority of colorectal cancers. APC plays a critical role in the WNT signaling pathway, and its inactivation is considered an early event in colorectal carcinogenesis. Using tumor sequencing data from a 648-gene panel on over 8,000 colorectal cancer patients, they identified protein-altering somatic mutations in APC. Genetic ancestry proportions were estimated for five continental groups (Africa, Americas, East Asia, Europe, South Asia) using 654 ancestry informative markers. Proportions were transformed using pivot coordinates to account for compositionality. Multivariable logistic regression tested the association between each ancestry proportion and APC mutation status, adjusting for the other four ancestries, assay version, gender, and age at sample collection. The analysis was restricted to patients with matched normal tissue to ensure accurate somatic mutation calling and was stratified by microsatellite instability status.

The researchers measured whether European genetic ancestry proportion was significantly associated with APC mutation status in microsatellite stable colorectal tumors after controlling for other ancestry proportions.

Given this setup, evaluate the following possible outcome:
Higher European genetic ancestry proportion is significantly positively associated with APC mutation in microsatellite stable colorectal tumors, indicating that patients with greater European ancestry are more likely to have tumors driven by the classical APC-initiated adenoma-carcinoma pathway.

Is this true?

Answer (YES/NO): NO